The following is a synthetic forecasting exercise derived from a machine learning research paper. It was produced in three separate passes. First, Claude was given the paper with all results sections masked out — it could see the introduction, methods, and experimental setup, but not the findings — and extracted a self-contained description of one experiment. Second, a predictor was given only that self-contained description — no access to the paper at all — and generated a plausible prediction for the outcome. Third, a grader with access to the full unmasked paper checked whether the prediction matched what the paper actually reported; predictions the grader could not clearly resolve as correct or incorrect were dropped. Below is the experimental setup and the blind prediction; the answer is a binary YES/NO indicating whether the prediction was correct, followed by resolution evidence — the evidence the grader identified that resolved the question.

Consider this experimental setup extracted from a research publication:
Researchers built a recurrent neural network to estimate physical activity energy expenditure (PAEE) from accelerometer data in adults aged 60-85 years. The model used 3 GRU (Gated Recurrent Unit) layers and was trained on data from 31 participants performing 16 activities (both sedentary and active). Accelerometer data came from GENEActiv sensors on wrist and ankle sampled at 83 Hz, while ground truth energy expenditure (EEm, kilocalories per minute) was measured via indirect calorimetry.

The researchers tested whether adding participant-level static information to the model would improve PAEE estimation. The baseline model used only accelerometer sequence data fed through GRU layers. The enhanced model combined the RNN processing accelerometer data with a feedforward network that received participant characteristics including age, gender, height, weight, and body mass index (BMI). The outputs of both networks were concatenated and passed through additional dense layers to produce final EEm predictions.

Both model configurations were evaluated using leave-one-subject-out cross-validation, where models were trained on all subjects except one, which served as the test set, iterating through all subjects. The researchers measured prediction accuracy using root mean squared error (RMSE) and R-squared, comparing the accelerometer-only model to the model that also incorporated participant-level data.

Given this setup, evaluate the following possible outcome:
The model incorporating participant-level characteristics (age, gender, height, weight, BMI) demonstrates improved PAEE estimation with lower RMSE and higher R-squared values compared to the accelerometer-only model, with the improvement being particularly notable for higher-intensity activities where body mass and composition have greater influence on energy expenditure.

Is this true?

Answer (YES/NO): NO